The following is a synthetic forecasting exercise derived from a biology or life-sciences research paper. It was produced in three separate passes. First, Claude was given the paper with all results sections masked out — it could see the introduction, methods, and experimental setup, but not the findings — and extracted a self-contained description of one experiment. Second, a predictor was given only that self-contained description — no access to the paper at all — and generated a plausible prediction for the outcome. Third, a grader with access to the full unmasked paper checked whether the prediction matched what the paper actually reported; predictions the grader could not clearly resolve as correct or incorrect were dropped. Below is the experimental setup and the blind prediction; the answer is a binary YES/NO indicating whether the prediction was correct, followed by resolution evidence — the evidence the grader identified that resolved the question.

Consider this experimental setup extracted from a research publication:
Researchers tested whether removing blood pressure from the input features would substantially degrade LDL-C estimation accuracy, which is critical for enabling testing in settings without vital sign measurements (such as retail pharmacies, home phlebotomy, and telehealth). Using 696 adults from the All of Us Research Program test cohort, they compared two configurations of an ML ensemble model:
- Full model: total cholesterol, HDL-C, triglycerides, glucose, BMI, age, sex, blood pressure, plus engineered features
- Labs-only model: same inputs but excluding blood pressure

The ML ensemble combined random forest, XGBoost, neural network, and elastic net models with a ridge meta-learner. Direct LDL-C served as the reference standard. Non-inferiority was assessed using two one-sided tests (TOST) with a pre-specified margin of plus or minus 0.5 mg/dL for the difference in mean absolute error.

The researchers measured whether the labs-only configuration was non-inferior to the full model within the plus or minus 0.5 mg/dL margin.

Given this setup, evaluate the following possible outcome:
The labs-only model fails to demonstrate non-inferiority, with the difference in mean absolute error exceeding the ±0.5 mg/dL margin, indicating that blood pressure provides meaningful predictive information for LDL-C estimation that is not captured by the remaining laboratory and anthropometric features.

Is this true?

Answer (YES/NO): NO